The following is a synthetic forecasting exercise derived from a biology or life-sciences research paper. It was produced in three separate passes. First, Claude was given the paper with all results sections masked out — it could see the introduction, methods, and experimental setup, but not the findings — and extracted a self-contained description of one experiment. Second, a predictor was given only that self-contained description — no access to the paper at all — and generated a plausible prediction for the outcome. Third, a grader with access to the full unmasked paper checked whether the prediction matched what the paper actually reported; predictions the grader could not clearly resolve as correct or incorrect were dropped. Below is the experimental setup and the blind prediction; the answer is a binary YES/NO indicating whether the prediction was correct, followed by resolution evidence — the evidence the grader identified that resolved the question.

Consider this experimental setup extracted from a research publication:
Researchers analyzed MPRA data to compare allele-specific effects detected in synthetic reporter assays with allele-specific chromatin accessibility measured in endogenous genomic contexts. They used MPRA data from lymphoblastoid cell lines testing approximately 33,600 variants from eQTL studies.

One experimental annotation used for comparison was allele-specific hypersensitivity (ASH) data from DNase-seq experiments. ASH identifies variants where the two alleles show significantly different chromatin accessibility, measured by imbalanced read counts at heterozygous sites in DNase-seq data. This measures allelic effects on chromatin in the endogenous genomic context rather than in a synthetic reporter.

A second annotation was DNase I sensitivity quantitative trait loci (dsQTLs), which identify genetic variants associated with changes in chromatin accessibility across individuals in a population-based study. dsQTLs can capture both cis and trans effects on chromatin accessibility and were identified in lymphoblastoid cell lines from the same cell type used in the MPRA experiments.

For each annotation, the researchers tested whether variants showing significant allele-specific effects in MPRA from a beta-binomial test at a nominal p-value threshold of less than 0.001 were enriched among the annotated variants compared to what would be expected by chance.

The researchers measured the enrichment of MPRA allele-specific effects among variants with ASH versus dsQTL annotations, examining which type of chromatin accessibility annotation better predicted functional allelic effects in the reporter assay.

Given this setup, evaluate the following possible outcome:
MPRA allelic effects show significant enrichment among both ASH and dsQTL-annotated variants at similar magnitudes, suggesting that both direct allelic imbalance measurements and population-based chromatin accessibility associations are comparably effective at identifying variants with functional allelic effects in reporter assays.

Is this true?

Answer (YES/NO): NO